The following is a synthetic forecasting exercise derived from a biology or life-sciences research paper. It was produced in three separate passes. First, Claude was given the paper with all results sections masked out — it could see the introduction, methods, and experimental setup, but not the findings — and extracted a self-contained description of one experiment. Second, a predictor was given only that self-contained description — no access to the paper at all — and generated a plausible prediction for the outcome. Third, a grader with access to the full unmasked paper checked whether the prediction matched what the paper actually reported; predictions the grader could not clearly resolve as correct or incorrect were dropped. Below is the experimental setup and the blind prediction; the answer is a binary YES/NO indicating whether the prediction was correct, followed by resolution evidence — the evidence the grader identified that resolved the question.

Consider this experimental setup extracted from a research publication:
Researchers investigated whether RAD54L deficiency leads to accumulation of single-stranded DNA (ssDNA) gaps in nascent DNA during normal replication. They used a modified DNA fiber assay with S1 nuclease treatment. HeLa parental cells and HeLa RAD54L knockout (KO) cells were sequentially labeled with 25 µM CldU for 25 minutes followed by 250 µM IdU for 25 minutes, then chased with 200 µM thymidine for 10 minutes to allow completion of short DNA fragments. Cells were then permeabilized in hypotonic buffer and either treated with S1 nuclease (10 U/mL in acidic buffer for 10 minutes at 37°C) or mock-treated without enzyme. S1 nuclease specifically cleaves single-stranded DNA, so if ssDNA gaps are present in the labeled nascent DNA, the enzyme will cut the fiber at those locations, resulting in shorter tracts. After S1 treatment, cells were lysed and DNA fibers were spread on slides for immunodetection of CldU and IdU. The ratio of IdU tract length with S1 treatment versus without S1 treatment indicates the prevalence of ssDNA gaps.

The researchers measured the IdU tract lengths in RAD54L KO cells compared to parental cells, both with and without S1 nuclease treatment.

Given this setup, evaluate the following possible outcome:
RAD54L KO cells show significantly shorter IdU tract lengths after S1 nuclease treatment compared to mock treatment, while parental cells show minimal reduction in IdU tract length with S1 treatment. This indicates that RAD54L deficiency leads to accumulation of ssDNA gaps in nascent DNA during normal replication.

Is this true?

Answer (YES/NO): YES